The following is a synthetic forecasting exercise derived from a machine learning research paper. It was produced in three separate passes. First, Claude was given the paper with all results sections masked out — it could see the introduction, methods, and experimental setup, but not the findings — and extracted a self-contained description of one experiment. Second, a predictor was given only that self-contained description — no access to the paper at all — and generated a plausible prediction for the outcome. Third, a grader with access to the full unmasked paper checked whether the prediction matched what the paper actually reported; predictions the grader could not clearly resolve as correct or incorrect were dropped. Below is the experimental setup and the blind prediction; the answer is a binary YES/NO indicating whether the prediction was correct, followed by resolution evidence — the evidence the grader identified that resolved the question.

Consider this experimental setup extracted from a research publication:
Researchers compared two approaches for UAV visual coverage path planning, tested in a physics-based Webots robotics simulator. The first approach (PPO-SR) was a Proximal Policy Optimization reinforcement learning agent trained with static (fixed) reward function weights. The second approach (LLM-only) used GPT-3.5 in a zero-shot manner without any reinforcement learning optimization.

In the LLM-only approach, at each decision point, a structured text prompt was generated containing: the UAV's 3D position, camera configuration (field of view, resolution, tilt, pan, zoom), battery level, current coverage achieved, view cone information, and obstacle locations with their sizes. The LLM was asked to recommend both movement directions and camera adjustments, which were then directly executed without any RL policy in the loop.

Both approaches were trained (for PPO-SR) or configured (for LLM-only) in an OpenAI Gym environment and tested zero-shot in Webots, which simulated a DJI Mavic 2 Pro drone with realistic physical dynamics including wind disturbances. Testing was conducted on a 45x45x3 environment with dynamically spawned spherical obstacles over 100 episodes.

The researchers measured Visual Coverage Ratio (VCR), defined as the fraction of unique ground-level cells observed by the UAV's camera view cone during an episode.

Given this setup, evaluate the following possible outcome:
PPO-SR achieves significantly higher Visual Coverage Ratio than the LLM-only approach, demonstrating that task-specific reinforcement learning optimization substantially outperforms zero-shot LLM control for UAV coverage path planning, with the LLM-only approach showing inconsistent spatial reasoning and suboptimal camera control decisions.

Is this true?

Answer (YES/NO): NO